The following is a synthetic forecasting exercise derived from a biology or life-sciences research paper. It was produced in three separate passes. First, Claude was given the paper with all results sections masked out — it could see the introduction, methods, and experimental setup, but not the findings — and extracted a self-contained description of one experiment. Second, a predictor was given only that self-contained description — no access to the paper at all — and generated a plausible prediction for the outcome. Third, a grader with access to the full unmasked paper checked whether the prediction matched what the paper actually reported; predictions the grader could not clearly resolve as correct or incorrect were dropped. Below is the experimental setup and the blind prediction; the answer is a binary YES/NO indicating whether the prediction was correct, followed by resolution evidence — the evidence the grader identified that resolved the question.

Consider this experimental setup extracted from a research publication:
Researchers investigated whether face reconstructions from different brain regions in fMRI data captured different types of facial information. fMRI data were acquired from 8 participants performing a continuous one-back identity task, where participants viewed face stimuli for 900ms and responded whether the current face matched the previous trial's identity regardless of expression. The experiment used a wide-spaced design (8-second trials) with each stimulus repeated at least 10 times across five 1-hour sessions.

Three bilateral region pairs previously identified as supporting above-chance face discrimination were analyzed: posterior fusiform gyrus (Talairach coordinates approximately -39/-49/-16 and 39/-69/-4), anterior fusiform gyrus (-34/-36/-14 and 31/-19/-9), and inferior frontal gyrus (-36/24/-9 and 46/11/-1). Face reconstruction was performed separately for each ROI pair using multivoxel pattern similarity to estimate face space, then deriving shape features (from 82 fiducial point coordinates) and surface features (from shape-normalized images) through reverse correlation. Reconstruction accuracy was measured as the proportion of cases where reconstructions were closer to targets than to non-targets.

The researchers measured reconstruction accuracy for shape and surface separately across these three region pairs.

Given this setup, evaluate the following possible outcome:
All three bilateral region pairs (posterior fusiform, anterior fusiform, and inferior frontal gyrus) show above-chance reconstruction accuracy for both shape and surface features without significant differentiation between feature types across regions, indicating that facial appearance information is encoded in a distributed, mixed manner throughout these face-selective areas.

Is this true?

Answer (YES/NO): NO